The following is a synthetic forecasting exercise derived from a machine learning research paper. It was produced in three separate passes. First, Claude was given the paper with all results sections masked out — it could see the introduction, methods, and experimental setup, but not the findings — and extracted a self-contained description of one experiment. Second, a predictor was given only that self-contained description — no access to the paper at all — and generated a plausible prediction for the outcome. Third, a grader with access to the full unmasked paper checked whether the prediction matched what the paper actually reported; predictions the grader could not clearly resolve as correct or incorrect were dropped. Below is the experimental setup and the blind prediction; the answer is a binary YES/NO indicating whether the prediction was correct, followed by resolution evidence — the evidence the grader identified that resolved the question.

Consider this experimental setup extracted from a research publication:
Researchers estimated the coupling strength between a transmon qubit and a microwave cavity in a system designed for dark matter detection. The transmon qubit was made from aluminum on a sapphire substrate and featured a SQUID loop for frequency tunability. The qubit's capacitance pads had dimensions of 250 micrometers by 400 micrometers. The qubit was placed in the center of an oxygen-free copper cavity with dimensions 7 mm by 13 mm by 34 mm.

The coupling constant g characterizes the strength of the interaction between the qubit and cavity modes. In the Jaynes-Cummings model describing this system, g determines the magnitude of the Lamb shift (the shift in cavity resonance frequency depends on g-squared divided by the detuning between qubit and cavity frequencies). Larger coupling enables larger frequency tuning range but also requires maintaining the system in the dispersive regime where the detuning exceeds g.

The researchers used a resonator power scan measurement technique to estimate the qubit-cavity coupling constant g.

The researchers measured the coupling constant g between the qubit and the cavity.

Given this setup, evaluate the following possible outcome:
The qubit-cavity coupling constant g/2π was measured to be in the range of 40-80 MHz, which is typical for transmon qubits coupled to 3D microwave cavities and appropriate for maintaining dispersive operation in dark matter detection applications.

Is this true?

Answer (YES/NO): YES